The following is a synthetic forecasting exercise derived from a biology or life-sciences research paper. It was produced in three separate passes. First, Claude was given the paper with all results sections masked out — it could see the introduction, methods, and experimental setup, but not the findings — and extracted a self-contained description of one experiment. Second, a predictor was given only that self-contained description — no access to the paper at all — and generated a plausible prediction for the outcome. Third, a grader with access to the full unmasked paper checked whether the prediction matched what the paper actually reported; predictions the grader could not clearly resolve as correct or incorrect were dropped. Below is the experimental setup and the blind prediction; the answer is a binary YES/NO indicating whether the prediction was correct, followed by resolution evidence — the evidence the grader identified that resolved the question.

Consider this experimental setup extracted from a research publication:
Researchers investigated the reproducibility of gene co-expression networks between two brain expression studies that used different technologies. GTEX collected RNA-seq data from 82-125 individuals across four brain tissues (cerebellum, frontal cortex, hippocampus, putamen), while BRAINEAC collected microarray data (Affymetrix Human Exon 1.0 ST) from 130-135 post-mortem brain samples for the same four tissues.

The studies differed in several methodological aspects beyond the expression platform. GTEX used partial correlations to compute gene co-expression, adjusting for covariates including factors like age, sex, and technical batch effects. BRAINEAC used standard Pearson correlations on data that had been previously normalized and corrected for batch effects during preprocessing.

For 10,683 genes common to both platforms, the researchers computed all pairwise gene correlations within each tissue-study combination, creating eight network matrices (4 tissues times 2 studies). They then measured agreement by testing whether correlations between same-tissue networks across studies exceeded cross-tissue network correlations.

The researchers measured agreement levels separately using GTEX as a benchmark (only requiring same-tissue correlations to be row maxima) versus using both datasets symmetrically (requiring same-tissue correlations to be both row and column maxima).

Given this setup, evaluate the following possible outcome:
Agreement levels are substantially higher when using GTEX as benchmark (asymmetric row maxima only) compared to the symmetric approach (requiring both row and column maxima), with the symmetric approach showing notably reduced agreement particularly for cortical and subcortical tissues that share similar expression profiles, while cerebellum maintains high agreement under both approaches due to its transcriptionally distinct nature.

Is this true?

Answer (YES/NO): NO